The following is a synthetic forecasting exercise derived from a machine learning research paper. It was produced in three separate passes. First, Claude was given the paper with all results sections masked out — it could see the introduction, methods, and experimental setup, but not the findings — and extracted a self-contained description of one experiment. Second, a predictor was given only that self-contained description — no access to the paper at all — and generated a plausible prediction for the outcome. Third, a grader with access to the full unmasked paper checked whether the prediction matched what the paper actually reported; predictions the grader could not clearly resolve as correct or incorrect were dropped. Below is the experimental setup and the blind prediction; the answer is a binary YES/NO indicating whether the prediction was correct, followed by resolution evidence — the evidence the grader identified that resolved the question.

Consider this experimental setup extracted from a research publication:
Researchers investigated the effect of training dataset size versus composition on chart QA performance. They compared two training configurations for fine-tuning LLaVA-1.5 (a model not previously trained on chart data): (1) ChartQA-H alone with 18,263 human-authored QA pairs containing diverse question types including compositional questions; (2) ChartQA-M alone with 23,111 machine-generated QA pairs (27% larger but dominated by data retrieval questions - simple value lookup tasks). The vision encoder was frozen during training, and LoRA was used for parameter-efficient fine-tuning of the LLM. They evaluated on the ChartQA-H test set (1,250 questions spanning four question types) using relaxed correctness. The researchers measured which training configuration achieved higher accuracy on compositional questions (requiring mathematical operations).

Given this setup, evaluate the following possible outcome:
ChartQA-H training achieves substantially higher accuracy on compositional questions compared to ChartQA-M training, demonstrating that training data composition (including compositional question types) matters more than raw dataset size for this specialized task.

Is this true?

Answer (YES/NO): YES